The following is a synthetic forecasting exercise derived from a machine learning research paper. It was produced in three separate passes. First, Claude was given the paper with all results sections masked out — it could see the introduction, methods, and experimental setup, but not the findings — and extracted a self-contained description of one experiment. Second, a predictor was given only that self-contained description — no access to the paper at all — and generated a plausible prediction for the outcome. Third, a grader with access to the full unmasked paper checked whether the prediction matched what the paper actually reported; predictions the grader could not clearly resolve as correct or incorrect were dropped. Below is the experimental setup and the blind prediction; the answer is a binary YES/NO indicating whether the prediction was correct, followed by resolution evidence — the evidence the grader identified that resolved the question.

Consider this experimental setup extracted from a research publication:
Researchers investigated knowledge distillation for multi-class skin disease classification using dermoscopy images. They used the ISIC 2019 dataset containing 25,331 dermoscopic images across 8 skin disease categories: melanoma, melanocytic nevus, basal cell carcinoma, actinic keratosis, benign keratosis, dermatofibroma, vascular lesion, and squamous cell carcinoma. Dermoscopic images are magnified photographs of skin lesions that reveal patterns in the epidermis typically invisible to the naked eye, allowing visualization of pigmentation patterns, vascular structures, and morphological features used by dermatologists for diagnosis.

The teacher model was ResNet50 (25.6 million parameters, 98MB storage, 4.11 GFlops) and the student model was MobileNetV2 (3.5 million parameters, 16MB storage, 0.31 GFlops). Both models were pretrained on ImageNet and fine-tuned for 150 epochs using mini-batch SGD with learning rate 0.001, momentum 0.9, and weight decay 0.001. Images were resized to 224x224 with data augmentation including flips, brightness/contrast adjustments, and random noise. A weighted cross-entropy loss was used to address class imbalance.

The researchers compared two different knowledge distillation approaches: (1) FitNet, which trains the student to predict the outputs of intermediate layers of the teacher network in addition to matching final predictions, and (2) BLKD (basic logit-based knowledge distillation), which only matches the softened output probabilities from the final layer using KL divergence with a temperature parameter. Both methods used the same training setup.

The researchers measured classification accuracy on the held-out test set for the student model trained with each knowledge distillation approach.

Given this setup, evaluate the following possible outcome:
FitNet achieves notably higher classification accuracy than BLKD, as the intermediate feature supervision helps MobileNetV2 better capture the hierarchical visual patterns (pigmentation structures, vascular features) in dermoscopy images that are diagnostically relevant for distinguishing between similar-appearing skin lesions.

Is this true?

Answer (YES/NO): NO